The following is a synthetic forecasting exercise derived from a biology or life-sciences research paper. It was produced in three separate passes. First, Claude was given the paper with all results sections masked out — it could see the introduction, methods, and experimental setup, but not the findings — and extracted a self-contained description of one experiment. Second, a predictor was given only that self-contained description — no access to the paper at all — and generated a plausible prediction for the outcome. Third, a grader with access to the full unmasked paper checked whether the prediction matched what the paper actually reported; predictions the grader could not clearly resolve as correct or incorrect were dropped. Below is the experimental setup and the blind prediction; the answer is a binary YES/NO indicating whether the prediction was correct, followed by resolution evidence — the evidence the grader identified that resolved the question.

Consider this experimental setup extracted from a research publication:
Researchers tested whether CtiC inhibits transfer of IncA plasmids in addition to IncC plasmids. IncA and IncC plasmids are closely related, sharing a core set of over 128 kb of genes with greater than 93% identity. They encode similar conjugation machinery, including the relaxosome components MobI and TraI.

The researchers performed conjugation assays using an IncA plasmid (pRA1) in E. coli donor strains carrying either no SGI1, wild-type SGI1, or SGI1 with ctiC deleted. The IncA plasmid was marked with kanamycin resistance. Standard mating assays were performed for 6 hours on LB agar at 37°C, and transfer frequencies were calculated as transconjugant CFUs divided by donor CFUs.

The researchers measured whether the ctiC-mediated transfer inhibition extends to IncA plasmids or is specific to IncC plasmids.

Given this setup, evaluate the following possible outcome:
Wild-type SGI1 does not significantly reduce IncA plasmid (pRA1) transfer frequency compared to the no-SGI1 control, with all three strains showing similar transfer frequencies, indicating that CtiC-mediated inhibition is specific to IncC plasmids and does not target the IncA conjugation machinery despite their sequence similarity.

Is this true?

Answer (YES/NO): NO